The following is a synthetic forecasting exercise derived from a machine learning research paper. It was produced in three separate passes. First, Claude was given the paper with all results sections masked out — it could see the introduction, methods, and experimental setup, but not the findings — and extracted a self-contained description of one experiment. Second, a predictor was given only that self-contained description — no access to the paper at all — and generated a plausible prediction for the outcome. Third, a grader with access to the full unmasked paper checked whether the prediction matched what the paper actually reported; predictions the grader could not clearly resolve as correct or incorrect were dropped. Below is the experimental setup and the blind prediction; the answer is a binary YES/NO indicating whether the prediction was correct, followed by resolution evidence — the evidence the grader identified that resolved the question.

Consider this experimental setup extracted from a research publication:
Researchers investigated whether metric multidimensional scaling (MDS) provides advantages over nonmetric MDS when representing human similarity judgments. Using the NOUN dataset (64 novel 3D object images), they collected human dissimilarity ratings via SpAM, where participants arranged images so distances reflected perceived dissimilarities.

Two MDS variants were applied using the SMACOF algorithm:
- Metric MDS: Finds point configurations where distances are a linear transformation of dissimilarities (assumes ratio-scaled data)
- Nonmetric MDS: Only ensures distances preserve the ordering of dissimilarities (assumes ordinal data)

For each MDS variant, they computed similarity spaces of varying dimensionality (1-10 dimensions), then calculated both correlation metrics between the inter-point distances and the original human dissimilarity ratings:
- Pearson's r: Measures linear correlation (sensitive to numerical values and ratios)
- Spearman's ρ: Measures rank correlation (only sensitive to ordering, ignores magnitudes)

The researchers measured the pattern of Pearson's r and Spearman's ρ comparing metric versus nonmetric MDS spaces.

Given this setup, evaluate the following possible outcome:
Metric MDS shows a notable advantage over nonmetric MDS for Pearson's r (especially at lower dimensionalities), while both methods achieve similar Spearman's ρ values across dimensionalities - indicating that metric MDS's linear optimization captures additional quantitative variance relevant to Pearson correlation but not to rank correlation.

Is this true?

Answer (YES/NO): NO